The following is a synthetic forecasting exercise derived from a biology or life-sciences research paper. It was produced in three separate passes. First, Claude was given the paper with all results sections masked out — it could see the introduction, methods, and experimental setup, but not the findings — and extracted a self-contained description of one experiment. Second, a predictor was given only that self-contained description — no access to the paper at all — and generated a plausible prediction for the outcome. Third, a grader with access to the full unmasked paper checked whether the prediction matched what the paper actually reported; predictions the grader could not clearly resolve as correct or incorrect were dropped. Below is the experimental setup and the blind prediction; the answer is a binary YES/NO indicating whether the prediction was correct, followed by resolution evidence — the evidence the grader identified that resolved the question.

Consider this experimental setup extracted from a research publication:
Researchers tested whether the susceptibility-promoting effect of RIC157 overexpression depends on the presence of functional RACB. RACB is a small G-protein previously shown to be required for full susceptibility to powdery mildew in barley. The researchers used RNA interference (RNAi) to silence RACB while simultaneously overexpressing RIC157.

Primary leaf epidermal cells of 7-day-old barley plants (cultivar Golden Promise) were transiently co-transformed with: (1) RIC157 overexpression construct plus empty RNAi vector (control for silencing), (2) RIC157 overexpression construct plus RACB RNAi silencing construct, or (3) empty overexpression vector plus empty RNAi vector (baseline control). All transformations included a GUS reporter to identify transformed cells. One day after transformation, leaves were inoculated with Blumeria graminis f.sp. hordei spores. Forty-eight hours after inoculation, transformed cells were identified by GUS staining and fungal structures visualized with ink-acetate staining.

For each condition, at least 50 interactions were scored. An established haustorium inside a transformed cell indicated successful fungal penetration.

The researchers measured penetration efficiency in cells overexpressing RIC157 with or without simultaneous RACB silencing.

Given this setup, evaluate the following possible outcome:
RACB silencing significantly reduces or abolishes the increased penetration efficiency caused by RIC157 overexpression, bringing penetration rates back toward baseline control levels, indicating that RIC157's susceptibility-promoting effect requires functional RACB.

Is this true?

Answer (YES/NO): YES